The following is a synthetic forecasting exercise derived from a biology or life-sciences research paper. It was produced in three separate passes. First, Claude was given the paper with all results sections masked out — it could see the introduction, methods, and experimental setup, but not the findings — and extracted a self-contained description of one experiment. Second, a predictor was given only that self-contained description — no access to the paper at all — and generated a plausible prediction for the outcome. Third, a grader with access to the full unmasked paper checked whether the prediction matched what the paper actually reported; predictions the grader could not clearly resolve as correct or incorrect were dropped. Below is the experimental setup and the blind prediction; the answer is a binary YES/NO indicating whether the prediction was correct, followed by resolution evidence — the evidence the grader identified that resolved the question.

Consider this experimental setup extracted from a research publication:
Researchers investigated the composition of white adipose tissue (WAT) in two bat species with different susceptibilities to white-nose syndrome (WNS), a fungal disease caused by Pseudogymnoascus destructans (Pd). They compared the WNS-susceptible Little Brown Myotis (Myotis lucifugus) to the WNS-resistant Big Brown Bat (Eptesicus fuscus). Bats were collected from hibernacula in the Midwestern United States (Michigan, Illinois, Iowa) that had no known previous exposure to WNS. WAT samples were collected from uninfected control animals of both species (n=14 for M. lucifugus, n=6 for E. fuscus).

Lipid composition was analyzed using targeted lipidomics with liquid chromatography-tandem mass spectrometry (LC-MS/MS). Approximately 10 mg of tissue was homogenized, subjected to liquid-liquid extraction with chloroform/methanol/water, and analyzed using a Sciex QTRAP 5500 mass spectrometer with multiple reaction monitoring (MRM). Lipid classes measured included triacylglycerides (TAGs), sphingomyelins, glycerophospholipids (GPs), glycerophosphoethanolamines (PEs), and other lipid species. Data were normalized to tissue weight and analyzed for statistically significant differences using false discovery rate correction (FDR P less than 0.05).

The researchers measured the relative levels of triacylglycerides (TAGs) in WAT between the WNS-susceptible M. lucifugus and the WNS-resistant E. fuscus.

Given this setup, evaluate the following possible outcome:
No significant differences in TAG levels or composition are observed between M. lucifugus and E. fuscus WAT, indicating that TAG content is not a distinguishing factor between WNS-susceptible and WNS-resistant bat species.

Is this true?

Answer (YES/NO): NO